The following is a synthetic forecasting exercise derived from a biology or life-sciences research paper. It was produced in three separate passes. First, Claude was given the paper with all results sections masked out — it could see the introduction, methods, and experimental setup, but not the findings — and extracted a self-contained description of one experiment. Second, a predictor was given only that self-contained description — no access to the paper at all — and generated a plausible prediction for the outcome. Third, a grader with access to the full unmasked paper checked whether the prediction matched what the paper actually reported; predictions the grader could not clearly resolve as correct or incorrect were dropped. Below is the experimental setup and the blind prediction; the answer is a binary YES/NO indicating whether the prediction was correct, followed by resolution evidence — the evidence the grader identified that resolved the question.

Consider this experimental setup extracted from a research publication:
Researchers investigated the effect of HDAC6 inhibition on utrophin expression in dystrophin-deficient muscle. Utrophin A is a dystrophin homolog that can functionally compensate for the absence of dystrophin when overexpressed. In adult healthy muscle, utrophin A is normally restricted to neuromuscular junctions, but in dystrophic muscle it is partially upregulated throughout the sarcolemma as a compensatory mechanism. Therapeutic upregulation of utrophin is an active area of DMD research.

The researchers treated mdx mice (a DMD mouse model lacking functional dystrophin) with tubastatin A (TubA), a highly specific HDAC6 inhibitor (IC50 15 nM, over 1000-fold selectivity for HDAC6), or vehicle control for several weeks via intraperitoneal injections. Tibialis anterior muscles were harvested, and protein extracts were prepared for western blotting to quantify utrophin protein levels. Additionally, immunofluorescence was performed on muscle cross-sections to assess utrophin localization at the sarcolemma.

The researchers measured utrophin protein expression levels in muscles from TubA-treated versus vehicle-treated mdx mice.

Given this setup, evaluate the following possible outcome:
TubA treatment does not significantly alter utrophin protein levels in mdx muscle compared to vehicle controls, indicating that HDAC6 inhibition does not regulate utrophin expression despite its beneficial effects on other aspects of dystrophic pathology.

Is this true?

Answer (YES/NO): NO